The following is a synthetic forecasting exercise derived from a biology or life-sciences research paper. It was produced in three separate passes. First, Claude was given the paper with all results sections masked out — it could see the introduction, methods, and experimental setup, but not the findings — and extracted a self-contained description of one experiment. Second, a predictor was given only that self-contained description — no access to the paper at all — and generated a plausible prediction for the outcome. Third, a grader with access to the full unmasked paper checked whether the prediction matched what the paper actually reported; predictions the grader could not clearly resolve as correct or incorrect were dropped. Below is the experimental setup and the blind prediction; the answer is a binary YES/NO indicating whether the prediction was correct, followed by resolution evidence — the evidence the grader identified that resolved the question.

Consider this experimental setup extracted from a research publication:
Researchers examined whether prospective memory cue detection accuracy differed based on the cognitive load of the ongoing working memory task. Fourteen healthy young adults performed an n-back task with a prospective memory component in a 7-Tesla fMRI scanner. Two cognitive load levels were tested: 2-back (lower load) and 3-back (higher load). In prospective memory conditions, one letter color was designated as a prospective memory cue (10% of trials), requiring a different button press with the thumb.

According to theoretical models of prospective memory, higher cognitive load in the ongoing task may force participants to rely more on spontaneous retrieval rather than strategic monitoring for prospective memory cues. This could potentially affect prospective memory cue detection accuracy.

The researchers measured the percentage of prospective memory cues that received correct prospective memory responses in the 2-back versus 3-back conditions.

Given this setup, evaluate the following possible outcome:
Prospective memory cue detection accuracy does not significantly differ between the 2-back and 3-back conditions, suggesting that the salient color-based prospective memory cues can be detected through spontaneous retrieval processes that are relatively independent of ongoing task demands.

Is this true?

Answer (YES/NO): YES